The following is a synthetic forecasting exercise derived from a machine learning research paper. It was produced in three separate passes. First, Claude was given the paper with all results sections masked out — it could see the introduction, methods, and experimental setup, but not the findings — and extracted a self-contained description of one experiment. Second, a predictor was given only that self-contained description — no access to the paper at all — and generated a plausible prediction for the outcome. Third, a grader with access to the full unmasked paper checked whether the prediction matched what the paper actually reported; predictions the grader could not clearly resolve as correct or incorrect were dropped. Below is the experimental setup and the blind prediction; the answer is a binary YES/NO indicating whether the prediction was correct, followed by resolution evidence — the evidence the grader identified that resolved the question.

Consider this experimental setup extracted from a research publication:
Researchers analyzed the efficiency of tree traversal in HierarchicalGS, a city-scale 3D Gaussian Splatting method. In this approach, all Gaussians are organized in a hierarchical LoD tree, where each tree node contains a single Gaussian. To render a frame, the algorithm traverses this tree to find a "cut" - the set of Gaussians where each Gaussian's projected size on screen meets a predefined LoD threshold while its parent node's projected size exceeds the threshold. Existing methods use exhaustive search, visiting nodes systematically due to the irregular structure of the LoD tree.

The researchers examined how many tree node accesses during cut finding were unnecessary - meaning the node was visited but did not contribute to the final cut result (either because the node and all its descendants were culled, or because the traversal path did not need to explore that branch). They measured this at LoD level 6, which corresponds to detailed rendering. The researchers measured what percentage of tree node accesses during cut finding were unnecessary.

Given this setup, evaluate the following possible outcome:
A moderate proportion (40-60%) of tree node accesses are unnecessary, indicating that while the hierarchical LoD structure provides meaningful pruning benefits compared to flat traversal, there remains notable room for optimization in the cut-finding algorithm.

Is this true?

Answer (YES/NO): NO